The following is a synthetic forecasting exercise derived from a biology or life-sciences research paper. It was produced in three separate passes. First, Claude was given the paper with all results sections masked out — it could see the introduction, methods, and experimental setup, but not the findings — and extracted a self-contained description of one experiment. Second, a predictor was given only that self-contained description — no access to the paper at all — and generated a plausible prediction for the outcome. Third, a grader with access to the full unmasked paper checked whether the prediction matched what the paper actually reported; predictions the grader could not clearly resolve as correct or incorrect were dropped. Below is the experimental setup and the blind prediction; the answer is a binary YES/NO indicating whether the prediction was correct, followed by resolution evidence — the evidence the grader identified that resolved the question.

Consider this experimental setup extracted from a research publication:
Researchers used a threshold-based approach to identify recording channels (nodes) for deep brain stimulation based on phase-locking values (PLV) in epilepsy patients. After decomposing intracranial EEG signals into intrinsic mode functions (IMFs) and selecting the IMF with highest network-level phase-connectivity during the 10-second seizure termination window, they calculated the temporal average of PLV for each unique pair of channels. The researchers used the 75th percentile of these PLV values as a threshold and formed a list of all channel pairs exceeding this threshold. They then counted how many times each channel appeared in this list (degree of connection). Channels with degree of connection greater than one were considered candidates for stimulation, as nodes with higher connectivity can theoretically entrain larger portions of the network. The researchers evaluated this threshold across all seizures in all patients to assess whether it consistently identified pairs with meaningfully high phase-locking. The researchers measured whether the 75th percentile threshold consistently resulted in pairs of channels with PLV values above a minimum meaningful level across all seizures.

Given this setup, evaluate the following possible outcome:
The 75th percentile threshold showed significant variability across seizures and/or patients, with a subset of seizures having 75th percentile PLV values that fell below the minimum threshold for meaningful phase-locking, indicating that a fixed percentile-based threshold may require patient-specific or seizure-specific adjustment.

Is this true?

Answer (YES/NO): NO